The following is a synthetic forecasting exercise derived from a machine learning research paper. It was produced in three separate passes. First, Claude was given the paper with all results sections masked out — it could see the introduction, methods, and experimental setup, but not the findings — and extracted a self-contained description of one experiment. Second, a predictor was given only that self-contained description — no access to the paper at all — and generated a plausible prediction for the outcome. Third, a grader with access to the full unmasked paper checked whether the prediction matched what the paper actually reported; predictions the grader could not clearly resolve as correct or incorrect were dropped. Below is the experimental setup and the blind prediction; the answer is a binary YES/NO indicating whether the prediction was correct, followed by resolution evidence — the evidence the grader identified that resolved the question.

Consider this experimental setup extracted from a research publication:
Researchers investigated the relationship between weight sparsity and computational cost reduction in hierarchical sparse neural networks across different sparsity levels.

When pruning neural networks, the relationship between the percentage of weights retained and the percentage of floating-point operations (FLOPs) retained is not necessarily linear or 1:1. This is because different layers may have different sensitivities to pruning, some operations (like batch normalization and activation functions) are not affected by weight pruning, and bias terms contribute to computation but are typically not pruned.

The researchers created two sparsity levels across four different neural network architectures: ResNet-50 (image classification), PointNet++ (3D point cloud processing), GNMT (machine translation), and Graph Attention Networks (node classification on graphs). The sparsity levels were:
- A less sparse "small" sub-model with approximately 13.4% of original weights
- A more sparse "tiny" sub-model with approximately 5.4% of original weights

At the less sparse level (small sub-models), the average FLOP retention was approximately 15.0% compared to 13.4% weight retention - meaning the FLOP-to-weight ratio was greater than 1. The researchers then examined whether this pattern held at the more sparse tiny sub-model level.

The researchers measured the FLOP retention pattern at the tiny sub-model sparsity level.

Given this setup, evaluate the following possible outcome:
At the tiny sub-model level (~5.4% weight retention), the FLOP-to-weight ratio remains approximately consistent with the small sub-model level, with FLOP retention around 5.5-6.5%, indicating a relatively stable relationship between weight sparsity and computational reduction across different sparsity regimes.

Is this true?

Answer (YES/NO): NO